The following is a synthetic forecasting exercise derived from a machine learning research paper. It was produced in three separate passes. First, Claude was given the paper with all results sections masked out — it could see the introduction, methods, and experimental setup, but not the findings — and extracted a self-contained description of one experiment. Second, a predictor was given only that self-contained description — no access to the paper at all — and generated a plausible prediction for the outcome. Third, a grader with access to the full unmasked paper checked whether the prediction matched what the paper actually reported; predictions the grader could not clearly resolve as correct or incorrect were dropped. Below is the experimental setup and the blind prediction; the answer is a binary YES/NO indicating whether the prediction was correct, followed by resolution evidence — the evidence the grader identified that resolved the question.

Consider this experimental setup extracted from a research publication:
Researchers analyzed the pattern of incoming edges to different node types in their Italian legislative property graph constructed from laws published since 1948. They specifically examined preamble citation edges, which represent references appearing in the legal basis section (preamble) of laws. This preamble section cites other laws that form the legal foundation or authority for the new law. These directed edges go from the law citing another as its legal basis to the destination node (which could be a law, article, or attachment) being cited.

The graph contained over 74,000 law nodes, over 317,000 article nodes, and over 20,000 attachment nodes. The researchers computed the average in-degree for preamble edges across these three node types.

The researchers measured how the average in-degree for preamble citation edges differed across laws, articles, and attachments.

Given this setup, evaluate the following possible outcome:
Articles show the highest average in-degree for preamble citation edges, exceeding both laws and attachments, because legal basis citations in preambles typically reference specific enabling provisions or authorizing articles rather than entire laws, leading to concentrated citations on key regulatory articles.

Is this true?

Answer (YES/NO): NO